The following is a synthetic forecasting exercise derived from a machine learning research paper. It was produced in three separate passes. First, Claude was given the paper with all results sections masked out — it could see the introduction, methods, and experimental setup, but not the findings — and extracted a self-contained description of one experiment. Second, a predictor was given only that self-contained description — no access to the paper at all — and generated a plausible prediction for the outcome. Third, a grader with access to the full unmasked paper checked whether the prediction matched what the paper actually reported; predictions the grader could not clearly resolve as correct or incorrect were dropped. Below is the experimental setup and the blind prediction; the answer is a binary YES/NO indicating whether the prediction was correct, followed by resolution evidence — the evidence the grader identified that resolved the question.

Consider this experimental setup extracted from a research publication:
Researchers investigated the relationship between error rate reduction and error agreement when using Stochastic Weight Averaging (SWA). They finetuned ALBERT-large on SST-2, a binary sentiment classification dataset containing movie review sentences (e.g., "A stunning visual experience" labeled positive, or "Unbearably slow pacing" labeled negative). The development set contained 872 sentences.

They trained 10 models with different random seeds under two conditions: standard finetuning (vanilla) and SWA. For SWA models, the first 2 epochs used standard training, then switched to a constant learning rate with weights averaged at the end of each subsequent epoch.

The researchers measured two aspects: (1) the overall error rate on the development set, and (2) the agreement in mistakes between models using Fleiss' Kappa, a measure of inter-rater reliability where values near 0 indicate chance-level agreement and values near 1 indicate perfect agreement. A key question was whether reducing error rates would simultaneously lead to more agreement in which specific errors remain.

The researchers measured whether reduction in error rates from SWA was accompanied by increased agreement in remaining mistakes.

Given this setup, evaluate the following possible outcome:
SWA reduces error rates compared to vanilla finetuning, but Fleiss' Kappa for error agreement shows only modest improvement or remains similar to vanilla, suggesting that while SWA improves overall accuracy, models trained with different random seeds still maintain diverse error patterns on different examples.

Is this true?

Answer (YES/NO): YES